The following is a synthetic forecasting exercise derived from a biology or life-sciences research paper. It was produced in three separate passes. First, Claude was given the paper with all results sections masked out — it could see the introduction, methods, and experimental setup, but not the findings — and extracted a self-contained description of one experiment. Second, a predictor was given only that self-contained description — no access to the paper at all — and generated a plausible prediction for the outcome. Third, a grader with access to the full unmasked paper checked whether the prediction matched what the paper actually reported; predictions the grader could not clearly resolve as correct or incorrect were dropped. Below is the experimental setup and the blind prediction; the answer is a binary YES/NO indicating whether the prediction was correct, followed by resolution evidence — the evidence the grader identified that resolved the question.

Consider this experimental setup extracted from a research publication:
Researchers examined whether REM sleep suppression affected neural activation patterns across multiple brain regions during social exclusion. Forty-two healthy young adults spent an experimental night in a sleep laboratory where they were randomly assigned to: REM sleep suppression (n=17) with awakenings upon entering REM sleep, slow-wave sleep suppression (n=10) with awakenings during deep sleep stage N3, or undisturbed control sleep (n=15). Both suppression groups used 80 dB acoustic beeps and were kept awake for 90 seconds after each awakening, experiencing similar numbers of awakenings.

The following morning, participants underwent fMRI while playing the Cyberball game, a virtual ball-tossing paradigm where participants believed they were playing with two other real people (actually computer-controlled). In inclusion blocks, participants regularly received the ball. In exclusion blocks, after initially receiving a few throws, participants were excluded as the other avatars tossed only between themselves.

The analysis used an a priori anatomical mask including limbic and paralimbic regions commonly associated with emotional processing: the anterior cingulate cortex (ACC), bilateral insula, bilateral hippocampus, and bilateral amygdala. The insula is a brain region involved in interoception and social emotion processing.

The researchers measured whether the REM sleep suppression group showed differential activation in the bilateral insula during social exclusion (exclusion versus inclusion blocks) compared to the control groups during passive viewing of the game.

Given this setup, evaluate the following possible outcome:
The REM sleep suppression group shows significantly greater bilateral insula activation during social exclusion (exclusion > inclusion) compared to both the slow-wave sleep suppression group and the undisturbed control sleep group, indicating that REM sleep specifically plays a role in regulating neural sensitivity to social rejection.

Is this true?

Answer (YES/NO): NO